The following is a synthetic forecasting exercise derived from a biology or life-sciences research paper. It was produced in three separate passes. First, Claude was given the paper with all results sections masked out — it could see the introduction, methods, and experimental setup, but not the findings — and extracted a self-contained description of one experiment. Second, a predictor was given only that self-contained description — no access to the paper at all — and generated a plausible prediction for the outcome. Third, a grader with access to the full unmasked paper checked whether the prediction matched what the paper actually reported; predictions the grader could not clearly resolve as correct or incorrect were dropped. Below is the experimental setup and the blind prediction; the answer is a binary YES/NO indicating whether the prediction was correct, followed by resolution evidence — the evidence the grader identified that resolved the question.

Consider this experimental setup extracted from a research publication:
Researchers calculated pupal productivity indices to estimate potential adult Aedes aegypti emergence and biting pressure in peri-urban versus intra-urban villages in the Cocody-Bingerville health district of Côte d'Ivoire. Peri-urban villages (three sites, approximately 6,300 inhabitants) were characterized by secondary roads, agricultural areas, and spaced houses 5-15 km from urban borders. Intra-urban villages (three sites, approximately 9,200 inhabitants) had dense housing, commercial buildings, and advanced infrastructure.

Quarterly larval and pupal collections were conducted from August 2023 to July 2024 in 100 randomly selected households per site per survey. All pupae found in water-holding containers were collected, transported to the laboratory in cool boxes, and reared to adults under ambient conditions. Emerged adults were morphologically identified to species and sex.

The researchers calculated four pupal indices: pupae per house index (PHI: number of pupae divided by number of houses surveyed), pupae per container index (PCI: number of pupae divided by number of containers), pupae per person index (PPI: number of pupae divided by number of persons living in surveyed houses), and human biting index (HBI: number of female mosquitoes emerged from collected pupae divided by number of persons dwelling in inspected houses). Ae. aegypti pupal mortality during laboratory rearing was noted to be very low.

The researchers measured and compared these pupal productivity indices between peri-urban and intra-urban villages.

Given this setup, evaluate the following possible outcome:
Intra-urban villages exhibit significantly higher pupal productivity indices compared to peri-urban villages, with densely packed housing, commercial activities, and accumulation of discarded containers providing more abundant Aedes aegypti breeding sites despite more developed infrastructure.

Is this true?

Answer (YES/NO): NO